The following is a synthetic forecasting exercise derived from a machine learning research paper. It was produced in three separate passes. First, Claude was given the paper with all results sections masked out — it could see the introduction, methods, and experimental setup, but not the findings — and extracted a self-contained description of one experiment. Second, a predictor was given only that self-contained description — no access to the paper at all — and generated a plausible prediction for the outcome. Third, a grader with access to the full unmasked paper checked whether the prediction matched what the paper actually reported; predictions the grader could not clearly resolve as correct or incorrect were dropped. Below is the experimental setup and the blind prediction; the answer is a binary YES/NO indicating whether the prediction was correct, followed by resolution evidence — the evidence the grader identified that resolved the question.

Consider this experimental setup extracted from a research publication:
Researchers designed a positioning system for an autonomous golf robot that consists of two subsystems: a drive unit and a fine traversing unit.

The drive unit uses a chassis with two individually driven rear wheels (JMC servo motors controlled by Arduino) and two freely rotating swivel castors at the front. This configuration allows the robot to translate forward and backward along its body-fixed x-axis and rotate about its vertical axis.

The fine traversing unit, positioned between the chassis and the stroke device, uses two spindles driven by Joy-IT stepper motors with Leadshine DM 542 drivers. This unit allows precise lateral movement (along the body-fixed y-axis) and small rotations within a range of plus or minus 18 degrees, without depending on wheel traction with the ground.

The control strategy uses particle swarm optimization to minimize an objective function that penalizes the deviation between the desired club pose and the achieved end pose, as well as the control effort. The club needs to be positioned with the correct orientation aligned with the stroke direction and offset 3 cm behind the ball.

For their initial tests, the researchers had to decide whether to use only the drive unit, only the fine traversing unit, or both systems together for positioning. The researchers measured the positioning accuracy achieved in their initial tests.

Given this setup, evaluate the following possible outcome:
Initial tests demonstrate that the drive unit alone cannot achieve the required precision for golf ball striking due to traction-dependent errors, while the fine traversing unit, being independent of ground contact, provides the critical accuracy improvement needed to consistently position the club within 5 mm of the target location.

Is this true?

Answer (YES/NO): NO